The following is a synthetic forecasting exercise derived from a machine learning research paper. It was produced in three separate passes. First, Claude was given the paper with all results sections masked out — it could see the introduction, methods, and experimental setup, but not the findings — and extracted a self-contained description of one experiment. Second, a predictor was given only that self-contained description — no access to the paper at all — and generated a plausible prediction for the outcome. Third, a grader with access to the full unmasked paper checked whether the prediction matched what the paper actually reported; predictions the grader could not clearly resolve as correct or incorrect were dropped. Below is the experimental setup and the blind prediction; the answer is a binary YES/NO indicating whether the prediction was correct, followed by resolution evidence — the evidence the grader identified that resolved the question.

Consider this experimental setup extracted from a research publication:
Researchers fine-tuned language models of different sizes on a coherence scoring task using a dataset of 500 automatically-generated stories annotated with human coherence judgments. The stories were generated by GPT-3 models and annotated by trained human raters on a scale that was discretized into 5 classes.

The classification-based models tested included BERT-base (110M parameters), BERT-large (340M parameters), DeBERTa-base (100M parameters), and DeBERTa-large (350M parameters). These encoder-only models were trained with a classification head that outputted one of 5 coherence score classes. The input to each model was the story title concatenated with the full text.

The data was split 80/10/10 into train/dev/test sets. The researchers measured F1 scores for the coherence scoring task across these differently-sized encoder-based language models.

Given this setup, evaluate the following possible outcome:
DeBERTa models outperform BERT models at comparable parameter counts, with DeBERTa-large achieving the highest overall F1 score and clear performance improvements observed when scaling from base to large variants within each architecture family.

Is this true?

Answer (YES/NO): NO